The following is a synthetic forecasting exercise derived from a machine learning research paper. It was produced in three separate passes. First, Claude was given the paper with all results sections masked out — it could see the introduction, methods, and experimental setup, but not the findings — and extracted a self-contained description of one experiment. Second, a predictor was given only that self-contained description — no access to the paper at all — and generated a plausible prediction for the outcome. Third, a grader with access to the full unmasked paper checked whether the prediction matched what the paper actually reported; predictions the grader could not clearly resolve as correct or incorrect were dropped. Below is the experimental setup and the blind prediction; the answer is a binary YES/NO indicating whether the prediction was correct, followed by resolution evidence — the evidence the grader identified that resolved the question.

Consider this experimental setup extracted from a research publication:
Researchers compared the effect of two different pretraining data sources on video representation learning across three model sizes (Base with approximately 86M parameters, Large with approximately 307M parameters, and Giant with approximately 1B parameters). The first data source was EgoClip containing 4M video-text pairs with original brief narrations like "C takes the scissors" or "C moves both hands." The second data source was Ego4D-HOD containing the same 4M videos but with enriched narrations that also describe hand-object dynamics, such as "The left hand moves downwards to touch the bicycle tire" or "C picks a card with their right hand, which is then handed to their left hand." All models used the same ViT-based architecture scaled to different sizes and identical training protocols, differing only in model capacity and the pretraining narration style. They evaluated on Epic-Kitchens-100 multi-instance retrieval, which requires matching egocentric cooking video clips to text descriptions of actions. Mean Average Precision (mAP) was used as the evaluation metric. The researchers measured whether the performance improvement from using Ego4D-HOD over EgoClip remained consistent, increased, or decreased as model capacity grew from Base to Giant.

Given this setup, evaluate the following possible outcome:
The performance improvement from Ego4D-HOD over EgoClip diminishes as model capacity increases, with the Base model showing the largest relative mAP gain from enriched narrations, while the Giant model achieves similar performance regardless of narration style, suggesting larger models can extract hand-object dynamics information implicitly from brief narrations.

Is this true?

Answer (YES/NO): NO